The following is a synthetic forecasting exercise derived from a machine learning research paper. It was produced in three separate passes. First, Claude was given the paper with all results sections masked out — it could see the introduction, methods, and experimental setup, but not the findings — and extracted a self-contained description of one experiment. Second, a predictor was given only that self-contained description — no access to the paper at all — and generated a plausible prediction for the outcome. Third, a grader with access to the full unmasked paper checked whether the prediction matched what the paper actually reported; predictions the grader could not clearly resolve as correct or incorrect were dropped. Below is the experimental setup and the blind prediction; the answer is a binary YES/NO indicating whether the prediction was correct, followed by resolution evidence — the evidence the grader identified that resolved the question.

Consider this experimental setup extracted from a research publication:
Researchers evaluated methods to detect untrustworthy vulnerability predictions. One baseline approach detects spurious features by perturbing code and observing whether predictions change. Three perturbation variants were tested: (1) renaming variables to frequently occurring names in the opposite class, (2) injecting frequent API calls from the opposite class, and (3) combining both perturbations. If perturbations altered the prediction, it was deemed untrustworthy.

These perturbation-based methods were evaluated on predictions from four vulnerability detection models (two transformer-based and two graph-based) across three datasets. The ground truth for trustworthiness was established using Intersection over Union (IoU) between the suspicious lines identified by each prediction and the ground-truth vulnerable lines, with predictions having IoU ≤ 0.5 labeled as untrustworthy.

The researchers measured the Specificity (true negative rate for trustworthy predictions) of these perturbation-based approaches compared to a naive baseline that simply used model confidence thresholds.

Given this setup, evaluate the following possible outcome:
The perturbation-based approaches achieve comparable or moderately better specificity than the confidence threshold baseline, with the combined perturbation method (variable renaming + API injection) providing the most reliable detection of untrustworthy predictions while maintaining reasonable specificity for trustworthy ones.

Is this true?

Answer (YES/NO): NO